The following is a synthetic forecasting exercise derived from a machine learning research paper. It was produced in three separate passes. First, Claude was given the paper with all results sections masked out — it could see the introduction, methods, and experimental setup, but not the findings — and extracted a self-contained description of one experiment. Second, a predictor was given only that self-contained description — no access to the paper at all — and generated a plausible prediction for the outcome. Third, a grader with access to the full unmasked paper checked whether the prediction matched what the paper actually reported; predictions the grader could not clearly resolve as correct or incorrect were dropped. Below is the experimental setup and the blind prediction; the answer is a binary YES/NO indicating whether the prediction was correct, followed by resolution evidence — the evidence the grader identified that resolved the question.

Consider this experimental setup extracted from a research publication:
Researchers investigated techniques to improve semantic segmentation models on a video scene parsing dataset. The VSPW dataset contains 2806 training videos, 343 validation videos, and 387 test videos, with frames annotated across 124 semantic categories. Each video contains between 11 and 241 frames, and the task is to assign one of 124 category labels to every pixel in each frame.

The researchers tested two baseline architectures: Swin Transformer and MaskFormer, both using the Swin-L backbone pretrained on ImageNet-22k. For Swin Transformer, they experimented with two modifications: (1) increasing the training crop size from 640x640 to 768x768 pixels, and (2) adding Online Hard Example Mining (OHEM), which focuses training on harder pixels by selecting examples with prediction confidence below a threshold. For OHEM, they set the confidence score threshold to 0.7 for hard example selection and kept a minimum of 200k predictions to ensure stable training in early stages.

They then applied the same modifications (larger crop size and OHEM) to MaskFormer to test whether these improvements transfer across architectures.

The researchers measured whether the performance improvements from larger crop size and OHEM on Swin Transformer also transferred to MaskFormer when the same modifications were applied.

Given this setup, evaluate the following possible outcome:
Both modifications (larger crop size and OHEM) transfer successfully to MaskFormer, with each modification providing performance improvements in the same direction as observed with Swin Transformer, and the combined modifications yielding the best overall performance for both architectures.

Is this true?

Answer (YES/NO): NO